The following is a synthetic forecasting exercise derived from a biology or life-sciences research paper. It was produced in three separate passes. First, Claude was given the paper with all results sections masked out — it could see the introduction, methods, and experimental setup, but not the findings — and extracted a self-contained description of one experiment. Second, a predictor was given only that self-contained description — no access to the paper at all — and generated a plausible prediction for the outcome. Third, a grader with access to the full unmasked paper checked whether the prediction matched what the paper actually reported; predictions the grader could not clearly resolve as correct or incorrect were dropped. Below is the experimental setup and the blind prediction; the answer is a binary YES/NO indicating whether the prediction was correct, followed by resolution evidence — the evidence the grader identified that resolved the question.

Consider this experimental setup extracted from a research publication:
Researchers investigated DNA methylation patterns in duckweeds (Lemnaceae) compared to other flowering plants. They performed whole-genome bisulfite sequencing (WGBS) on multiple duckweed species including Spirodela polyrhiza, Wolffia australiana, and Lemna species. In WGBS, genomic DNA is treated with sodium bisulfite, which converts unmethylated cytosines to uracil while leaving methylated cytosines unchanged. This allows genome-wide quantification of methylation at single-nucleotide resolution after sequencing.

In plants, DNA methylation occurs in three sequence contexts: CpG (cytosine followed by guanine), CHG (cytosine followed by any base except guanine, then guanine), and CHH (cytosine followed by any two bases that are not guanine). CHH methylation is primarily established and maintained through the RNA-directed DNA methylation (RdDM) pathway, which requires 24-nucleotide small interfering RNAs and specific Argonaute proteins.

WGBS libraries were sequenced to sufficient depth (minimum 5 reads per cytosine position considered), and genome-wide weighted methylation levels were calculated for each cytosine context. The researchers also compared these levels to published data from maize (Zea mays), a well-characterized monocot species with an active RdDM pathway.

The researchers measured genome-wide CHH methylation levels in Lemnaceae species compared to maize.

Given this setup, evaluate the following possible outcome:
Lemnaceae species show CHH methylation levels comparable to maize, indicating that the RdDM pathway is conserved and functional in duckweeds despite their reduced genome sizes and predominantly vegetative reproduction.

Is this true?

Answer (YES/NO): NO